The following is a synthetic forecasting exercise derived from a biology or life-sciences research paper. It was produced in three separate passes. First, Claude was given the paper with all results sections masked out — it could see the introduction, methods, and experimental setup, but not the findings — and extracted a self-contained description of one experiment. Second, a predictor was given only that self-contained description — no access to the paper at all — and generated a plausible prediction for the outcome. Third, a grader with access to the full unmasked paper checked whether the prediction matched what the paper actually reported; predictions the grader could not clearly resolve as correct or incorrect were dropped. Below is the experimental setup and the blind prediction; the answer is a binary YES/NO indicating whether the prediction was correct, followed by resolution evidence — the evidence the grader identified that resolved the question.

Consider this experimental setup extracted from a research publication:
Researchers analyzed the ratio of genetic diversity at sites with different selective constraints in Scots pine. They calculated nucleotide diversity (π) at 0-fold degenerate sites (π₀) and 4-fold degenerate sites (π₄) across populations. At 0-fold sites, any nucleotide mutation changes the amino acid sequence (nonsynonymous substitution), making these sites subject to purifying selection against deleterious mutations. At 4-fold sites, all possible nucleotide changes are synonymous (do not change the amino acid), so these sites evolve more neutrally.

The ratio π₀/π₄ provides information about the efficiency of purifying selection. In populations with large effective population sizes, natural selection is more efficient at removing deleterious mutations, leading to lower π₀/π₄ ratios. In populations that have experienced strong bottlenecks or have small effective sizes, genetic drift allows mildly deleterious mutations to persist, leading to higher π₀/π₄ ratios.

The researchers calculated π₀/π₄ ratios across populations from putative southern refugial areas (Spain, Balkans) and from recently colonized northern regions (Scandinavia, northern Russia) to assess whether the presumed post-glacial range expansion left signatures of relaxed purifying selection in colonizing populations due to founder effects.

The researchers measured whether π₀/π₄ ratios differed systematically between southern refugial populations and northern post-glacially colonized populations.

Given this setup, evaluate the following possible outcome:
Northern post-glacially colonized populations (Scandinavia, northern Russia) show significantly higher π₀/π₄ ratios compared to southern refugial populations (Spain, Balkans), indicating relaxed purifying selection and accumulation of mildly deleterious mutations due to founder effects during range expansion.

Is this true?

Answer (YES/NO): NO